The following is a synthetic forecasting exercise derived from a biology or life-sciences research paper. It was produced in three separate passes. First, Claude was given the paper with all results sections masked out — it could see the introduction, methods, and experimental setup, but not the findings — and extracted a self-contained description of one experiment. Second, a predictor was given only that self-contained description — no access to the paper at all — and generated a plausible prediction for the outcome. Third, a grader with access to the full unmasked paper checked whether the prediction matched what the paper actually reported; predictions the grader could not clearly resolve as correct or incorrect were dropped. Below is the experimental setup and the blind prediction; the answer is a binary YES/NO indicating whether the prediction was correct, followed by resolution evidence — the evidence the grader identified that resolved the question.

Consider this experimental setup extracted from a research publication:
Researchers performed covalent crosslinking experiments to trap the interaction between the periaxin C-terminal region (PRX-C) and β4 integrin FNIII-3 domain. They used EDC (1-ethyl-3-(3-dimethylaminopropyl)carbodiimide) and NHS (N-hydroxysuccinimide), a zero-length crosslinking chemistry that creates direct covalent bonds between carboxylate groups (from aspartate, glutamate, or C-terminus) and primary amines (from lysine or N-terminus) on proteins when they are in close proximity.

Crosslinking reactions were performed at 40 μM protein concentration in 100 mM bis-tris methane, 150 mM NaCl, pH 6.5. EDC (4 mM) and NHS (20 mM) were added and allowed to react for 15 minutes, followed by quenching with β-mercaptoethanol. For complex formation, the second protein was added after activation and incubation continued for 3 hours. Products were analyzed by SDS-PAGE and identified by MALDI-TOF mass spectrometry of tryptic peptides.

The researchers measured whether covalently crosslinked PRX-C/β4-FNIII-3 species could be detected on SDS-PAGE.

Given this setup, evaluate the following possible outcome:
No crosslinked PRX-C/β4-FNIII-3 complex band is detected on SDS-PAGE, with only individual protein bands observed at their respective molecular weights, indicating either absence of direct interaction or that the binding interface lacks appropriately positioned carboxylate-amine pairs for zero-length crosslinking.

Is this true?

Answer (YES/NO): NO